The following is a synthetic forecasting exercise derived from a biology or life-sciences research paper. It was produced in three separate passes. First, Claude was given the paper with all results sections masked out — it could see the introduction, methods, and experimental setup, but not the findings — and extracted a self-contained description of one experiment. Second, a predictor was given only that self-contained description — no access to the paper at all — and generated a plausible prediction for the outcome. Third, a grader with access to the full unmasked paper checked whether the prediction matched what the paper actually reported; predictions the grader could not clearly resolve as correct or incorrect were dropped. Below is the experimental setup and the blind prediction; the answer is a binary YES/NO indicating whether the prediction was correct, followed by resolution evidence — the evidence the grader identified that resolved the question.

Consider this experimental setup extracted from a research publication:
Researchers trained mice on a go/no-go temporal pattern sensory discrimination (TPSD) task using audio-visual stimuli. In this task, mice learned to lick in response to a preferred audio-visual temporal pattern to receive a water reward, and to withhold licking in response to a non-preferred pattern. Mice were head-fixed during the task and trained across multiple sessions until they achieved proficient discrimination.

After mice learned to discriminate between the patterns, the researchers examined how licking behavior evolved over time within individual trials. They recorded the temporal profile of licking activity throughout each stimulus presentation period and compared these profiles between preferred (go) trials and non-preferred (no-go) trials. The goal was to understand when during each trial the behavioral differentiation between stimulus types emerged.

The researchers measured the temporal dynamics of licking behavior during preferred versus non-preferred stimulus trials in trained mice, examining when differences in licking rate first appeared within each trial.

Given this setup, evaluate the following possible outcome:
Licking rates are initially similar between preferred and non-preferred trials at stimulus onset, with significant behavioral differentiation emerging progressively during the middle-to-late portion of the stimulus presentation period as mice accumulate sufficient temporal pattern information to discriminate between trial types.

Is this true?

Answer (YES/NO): YES